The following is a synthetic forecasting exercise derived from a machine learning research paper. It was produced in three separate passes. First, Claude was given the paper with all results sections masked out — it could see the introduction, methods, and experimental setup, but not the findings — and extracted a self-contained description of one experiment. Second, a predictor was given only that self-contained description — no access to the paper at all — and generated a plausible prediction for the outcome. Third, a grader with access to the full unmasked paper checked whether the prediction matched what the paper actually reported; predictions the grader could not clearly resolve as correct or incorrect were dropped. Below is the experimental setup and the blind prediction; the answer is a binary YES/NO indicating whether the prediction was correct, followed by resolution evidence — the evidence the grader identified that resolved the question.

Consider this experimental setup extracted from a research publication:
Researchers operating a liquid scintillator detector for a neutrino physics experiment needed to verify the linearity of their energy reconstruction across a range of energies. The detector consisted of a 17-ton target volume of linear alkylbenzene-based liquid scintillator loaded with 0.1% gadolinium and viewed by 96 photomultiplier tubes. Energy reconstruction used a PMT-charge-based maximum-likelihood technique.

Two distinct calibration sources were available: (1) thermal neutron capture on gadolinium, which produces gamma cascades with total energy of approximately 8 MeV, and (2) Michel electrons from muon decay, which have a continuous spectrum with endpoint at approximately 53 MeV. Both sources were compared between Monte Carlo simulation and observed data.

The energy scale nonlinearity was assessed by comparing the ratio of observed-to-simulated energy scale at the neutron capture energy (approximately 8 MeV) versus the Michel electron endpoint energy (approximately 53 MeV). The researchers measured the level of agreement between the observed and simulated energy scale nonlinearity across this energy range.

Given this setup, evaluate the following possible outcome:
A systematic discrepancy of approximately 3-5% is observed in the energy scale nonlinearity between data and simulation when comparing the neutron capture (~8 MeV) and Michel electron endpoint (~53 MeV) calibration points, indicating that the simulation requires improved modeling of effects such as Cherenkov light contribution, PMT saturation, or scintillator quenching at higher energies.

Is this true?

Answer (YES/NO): NO